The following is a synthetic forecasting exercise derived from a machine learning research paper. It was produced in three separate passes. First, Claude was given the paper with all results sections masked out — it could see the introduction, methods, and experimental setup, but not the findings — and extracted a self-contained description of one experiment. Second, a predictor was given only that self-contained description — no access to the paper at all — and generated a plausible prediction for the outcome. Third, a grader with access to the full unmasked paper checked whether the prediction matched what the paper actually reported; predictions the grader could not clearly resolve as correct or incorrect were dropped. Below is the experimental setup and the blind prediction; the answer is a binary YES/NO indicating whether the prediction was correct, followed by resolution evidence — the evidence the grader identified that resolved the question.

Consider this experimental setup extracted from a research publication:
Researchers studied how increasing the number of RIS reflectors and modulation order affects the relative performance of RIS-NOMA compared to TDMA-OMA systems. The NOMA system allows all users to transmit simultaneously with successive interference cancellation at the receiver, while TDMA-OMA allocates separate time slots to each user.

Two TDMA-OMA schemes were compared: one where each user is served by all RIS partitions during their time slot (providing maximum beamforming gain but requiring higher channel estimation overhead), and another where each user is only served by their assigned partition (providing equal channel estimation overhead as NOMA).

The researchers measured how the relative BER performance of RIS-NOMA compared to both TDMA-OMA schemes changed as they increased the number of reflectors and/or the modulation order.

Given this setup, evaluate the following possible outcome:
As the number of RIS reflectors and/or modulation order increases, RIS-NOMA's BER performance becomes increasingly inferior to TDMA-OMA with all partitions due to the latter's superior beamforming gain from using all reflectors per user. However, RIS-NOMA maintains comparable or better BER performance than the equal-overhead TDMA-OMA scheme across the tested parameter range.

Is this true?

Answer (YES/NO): NO